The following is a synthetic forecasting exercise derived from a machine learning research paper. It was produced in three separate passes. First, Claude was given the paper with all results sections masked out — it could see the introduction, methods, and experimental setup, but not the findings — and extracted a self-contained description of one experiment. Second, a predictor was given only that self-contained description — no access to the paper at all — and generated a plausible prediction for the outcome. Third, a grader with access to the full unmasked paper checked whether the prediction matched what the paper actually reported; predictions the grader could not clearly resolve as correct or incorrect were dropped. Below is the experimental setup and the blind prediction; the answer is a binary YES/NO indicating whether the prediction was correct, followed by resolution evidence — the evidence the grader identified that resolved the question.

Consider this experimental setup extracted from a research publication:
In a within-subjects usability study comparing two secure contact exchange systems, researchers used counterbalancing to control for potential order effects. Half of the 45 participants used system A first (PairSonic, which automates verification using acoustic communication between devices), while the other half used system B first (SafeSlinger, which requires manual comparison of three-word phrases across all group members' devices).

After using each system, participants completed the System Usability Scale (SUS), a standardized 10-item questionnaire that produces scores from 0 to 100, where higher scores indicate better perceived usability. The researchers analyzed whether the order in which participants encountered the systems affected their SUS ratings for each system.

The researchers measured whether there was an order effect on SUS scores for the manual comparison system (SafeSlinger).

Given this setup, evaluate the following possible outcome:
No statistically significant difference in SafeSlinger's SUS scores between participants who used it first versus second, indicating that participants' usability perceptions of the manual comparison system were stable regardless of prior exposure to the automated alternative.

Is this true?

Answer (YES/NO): NO